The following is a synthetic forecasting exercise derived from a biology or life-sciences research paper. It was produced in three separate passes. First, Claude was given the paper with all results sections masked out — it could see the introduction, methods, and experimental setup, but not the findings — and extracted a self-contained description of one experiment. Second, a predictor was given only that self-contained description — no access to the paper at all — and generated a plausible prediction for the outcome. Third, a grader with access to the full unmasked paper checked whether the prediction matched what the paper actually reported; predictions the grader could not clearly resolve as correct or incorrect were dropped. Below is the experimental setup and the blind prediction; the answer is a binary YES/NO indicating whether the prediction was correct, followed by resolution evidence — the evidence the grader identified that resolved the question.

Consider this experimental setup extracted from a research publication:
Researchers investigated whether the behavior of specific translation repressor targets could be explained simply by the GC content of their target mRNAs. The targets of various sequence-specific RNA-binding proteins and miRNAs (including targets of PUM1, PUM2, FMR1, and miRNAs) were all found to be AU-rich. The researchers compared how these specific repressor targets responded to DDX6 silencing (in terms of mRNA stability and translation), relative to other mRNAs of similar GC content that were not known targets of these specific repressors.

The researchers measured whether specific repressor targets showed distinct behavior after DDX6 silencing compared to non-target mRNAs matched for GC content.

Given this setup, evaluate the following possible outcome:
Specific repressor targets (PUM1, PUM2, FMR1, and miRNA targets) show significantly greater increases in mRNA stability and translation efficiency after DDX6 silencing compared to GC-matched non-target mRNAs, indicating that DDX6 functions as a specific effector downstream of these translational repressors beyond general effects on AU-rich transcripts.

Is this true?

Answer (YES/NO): NO